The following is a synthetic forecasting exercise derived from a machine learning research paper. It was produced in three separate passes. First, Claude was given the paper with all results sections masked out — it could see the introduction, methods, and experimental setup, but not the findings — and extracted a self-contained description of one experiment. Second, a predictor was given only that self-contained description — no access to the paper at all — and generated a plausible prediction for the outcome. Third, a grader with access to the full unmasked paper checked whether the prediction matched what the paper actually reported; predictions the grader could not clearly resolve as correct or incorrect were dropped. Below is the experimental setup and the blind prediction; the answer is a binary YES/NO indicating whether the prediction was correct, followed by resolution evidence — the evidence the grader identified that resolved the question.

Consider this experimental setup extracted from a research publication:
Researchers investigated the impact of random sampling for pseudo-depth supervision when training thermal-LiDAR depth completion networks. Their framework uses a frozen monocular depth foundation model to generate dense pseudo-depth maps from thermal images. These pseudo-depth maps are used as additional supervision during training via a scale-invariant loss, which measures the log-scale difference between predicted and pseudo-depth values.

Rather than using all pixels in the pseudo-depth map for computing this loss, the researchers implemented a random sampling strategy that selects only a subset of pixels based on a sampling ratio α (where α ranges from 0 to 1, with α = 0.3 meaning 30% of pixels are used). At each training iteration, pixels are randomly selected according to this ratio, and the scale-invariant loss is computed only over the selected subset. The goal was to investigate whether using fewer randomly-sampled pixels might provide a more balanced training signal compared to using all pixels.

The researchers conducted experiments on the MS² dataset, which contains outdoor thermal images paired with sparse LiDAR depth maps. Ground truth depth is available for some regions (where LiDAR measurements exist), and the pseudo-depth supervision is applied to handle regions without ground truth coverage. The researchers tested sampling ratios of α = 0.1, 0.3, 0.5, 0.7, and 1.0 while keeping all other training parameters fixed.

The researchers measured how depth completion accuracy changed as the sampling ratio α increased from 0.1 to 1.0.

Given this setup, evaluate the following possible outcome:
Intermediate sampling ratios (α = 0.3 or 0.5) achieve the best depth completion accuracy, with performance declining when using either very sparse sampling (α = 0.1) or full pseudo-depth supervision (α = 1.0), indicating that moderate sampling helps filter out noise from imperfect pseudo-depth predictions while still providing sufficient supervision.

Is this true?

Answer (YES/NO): NO